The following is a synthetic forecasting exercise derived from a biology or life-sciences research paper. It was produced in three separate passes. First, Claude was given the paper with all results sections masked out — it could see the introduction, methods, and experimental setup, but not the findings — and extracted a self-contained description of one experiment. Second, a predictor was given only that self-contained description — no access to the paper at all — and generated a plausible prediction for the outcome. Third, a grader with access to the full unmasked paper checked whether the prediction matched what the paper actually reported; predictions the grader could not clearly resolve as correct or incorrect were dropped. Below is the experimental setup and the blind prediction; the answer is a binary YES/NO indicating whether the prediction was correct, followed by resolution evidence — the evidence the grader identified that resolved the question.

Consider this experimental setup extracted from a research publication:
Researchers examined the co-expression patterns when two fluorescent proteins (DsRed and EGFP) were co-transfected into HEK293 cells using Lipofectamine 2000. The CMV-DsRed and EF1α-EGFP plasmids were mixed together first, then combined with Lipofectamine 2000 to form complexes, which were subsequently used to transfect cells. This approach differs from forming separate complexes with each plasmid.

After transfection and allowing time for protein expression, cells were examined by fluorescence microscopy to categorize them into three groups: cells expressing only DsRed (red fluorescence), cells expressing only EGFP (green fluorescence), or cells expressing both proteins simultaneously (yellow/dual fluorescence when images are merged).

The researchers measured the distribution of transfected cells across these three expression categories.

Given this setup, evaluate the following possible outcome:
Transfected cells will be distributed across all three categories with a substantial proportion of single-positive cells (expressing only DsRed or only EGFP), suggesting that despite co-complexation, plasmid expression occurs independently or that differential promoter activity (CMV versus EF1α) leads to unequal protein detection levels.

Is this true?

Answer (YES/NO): YES